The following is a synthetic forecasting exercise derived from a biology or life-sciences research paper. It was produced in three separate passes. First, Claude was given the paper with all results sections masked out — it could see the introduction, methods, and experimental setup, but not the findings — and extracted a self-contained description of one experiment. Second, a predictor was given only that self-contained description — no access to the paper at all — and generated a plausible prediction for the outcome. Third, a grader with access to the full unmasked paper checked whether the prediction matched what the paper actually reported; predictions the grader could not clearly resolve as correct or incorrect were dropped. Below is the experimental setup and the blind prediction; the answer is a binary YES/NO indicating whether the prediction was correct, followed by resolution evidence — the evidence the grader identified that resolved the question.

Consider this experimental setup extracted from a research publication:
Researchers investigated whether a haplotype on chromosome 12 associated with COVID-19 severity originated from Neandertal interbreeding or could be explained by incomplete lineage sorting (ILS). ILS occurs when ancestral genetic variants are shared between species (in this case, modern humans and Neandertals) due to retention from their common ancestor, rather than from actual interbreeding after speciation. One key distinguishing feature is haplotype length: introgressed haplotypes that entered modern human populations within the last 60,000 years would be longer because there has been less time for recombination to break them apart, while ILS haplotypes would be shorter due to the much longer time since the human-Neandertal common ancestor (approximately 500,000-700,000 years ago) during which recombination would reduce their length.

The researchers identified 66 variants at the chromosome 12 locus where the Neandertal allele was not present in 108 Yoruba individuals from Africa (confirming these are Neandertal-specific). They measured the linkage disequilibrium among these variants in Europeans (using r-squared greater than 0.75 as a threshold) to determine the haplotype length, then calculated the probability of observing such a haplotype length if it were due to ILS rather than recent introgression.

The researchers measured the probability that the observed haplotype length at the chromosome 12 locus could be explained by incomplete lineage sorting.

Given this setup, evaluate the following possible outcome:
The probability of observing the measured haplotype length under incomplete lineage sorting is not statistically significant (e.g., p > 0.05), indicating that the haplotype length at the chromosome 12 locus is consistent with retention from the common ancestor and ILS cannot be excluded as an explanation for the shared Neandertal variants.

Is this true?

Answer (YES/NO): NO